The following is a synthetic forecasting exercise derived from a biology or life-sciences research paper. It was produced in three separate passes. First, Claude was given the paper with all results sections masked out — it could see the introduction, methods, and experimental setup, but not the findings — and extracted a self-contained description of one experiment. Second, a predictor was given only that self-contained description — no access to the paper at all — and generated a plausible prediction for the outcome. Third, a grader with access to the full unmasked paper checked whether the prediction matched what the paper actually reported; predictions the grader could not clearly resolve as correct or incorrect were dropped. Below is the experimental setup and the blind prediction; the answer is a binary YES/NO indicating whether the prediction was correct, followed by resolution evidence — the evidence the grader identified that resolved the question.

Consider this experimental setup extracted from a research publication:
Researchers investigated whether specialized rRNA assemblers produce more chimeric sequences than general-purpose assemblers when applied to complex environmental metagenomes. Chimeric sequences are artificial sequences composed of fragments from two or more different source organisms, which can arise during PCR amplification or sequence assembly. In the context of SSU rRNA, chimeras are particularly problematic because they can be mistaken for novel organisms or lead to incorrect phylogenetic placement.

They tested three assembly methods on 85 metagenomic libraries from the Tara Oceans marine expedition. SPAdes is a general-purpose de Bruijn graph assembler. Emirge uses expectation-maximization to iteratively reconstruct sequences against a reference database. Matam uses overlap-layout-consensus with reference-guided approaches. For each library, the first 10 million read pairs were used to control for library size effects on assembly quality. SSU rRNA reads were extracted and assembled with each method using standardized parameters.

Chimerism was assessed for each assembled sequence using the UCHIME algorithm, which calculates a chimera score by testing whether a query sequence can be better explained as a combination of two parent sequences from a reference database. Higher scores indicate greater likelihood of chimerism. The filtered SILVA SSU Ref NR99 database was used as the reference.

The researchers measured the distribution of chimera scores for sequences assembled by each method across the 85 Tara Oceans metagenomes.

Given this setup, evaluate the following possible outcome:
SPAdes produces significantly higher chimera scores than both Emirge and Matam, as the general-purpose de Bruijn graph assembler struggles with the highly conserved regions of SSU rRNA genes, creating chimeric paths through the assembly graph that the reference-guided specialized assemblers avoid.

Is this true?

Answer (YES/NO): NO